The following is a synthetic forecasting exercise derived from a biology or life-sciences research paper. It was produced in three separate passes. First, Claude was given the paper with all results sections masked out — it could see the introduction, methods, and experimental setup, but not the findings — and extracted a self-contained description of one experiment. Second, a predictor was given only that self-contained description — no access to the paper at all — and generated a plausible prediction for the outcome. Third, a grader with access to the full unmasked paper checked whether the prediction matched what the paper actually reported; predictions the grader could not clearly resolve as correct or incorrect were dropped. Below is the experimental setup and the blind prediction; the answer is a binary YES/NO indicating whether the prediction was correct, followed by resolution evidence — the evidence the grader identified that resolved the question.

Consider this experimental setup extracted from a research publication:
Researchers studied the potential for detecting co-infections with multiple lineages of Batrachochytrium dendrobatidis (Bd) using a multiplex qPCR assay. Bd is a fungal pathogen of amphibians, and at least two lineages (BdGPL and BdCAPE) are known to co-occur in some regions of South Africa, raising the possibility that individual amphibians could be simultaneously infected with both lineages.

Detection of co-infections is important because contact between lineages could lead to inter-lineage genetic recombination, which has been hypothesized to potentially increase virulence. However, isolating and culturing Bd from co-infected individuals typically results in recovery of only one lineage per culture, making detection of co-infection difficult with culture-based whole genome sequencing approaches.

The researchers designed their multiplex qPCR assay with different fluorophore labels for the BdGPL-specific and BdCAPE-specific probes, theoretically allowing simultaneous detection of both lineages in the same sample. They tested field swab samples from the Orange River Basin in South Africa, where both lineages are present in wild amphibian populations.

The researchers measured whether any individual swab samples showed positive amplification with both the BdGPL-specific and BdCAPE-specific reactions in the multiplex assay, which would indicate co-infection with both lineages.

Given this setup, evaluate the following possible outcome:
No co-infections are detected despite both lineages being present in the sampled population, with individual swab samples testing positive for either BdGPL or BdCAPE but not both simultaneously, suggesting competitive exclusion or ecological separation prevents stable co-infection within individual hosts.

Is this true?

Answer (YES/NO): NO